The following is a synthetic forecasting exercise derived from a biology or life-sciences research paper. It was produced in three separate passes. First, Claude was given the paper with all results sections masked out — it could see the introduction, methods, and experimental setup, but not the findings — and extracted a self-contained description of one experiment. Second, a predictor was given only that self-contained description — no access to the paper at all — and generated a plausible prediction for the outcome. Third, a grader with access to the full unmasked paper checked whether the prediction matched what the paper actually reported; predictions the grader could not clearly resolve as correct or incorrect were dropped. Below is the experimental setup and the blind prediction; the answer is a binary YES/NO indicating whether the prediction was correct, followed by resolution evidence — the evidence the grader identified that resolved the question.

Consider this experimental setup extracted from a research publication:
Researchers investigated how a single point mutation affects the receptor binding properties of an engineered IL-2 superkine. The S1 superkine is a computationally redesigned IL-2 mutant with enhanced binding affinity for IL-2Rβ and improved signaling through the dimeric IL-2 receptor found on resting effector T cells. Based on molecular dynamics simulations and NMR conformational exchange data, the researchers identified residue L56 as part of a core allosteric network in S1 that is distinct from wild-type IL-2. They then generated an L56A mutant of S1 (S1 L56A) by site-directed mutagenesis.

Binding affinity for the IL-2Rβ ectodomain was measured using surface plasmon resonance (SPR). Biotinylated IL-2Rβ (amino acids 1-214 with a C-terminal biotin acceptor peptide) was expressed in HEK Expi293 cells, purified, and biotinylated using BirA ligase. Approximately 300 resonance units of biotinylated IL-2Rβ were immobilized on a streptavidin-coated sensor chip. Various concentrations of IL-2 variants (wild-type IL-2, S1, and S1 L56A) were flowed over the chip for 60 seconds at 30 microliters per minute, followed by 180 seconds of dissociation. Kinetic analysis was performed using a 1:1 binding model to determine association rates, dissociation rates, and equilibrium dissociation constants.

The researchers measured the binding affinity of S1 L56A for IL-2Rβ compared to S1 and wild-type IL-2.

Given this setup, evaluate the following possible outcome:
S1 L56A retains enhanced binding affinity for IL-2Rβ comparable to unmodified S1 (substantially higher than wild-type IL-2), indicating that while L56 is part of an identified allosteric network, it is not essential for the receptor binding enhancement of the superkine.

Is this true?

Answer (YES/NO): NO